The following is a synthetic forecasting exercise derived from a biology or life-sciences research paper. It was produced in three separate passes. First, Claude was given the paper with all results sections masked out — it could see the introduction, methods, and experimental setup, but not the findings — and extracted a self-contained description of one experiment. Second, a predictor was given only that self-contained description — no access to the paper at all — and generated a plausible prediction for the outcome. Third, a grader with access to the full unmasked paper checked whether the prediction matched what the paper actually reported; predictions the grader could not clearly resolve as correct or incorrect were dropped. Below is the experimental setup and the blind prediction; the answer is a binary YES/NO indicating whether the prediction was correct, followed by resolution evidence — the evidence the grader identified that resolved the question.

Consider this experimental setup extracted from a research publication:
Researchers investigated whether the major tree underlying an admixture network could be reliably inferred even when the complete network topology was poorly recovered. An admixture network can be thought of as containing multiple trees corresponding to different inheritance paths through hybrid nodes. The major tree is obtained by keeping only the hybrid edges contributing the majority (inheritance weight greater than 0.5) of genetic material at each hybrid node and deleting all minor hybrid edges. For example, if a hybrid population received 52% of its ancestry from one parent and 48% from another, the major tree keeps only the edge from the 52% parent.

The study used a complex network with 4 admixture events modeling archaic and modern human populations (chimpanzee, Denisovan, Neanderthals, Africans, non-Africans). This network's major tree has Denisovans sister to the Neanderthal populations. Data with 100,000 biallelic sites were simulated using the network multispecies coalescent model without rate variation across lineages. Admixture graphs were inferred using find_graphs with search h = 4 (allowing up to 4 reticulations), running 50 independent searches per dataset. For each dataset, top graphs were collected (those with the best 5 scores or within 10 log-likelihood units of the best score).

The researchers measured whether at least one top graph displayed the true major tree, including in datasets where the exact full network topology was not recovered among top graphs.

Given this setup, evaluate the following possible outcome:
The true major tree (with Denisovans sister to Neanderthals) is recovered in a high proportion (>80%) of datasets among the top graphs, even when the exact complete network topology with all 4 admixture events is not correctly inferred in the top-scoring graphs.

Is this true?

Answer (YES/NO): YES